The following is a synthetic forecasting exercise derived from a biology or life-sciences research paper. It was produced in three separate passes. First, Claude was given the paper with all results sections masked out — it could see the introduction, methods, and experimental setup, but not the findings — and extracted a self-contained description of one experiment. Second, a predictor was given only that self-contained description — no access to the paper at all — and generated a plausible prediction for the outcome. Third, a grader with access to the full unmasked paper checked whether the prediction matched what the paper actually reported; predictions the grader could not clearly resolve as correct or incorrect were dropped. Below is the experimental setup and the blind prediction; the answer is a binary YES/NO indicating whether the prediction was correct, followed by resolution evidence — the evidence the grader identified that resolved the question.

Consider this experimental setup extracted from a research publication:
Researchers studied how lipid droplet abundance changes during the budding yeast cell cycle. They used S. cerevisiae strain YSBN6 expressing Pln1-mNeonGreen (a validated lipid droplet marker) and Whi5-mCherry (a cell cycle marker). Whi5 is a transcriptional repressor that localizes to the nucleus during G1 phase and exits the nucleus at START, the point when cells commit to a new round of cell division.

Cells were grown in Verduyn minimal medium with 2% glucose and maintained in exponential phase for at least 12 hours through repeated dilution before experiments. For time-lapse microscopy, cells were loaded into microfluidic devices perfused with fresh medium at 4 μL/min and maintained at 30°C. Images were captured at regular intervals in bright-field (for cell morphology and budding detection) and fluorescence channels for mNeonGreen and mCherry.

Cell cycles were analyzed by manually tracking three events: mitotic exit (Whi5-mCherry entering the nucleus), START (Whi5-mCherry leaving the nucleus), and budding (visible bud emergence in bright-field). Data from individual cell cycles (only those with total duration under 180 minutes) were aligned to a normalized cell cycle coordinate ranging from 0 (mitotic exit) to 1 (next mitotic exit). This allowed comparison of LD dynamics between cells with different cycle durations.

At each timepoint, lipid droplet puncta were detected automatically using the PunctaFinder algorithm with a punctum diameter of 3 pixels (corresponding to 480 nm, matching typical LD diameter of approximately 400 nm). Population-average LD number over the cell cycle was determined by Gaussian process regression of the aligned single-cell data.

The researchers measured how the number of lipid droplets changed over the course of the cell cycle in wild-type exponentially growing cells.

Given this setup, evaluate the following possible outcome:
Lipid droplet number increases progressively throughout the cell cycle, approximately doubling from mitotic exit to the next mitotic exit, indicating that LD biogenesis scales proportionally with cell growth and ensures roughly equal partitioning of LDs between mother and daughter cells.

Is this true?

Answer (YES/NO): NO